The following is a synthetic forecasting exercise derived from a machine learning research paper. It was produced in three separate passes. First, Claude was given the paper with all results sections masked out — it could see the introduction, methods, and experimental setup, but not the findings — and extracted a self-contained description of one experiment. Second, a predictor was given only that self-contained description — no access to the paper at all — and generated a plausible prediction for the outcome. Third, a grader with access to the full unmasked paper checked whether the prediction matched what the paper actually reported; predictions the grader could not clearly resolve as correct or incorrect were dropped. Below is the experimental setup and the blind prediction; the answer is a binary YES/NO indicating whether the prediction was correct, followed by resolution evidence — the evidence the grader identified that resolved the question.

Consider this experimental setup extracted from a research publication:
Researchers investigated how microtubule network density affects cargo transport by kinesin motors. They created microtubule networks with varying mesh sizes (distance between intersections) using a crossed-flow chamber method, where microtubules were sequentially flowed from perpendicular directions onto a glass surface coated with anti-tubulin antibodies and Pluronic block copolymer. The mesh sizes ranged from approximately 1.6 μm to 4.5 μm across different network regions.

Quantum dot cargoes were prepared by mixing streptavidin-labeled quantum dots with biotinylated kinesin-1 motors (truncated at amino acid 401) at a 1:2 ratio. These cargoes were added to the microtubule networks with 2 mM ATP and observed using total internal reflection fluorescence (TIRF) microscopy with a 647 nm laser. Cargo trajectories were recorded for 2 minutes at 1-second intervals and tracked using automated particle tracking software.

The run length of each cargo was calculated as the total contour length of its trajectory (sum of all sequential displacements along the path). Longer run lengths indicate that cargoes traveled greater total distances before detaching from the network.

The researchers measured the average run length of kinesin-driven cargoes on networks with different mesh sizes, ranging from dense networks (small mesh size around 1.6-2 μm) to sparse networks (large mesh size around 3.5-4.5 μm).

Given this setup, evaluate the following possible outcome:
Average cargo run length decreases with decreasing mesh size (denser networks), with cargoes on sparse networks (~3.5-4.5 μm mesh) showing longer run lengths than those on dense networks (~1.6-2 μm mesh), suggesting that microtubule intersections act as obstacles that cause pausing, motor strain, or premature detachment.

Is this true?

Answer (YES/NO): YES